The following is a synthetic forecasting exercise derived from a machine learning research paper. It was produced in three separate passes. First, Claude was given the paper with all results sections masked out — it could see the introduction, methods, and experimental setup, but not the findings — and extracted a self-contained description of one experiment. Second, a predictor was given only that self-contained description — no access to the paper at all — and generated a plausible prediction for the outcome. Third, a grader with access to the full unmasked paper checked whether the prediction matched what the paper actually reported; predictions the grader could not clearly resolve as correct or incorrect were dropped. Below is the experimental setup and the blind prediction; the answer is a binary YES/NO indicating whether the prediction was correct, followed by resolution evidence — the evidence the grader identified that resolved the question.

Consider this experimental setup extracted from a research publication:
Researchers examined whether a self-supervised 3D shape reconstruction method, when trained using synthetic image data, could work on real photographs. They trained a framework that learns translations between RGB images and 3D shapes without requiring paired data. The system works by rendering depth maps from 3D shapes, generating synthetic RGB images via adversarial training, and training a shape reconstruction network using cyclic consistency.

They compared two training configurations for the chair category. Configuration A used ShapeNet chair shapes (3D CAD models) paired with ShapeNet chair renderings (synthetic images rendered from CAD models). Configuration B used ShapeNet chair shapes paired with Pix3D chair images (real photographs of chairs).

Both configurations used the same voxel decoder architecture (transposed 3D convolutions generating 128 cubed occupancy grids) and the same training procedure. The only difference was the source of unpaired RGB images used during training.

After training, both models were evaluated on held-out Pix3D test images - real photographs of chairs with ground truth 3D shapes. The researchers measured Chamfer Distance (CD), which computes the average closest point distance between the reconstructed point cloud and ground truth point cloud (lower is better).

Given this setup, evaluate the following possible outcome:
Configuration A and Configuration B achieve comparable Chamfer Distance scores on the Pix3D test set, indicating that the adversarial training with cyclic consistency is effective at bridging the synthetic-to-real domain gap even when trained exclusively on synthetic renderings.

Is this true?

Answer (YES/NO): NO